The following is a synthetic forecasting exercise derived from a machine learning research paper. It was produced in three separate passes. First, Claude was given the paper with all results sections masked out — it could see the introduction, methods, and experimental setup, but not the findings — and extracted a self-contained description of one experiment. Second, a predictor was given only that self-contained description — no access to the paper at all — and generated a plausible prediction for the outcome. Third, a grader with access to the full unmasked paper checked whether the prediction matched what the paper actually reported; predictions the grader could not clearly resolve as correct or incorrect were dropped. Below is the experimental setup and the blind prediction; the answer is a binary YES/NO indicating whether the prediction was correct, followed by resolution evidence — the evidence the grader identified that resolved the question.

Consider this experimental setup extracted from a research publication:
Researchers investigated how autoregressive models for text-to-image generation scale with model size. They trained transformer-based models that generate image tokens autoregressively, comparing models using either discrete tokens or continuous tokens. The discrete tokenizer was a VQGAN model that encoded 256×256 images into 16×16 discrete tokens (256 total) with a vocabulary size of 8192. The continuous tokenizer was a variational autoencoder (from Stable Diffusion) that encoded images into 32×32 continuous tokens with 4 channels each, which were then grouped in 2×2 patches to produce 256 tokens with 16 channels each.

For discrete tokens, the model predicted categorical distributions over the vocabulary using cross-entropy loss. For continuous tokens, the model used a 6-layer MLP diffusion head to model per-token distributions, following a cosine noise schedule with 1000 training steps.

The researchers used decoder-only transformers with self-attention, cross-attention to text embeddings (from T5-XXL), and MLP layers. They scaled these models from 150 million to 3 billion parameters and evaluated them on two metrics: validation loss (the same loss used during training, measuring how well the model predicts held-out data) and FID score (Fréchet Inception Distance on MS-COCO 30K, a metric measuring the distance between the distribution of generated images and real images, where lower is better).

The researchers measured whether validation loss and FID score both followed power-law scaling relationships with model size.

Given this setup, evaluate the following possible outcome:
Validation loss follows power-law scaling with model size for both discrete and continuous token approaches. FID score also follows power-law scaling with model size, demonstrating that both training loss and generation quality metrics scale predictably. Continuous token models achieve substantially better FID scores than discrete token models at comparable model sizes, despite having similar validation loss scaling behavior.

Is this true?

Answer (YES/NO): NO